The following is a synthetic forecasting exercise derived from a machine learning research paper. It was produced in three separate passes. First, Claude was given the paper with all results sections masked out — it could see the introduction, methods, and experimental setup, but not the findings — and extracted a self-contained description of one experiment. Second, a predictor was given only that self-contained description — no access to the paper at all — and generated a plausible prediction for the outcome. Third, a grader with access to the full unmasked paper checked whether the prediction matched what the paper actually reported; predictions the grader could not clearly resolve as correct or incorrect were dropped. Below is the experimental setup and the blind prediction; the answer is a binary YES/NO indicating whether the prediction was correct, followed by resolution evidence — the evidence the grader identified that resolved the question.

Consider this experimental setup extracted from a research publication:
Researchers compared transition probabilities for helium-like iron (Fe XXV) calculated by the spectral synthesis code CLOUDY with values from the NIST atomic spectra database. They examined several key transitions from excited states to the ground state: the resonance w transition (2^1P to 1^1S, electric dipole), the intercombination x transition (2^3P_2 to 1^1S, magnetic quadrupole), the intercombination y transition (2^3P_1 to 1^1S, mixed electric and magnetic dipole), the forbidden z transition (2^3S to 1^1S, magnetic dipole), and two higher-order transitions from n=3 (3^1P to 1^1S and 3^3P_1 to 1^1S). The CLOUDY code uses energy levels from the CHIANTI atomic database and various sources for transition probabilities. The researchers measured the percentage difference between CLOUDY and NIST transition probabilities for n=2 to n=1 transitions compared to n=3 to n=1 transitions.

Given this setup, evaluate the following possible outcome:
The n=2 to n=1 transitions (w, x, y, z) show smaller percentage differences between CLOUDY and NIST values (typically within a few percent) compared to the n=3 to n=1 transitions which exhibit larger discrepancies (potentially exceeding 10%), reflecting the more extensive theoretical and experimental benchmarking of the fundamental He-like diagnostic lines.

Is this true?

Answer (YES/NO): YES